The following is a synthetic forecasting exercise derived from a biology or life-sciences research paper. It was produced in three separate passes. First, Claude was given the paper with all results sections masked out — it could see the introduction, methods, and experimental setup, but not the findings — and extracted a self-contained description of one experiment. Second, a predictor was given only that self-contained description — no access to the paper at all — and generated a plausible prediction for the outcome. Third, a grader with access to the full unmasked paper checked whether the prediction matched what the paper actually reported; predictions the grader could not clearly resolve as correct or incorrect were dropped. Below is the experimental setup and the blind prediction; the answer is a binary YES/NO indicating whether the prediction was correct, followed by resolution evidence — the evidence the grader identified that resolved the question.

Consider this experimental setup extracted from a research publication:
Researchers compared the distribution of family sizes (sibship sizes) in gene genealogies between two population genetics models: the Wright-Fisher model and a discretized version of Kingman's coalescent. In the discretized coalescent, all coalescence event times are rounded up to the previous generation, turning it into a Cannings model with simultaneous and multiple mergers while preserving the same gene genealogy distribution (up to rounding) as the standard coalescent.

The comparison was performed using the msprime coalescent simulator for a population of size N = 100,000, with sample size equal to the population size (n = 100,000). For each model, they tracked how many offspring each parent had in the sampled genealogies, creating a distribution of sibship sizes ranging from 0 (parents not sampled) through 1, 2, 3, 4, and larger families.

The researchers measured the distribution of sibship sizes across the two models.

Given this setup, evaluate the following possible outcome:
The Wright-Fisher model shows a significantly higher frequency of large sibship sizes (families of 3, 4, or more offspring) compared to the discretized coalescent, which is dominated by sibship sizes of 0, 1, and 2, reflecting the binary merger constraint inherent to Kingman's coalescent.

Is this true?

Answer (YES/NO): NO